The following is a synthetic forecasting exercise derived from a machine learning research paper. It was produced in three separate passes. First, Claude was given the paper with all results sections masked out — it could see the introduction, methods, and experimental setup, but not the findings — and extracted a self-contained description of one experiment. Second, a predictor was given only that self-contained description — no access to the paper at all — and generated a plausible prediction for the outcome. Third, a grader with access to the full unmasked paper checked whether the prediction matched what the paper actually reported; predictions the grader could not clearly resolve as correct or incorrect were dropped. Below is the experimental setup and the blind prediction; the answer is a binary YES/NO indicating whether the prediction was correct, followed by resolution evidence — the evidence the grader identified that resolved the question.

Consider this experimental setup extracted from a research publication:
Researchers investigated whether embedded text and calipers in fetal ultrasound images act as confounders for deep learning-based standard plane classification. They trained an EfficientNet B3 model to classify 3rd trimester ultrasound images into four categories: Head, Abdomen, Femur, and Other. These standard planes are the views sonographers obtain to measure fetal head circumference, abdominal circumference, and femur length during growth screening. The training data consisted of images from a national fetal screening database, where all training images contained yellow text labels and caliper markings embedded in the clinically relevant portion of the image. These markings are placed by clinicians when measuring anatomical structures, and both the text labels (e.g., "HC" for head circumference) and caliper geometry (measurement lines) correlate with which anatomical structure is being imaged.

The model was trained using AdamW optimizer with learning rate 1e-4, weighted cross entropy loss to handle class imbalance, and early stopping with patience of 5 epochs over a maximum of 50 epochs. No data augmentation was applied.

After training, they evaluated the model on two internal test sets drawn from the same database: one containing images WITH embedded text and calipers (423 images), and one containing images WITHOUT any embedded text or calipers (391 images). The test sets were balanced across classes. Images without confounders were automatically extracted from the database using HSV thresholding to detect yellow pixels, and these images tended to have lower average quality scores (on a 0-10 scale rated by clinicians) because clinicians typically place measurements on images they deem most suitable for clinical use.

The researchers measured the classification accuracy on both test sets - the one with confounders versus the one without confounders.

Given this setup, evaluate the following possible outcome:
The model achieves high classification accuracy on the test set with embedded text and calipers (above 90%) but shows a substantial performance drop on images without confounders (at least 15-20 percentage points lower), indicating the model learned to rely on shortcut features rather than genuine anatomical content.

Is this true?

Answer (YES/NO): NO